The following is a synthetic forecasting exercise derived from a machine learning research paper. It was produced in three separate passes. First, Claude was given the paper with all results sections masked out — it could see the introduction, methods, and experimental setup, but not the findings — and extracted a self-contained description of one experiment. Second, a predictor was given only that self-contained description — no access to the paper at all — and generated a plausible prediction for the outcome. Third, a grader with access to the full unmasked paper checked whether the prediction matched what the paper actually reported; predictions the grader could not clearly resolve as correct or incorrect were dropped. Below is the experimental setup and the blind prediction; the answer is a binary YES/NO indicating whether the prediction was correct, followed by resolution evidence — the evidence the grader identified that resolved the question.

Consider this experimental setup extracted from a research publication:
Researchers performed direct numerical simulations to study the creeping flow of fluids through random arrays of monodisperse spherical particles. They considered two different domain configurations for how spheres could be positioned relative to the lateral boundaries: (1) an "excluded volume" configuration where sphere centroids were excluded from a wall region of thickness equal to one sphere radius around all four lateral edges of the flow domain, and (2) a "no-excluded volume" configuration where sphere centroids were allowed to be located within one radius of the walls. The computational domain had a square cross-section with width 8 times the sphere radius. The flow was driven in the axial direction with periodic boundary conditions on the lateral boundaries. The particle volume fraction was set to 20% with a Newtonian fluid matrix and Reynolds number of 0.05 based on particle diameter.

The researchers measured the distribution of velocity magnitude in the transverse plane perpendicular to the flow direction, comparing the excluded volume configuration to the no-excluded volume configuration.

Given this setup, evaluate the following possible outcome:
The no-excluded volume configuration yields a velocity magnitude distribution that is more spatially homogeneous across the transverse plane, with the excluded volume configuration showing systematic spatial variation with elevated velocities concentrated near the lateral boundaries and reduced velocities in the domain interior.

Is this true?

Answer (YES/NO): YES